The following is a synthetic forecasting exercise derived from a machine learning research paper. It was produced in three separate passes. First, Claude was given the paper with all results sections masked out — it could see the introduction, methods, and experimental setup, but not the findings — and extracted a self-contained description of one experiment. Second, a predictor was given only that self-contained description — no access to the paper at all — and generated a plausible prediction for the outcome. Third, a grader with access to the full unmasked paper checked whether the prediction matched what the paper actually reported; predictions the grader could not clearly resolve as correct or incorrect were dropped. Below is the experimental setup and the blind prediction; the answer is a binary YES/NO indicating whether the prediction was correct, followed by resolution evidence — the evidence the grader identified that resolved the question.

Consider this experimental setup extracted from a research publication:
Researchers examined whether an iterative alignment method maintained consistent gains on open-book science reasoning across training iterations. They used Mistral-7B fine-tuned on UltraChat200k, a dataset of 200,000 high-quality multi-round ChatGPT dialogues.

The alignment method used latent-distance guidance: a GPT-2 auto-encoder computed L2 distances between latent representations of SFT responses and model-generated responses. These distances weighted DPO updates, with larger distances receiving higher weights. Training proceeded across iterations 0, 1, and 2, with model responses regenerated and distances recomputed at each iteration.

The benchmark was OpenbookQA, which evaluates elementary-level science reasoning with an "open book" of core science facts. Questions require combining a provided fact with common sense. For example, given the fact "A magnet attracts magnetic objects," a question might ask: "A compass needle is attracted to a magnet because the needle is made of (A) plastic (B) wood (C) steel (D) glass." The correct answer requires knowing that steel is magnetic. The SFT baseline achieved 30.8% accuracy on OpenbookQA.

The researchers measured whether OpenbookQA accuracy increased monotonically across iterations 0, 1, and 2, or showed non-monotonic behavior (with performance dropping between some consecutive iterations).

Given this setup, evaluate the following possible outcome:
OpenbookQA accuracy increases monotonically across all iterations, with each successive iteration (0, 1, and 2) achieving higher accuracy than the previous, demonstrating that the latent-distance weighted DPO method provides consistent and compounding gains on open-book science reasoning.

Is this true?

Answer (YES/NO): NO